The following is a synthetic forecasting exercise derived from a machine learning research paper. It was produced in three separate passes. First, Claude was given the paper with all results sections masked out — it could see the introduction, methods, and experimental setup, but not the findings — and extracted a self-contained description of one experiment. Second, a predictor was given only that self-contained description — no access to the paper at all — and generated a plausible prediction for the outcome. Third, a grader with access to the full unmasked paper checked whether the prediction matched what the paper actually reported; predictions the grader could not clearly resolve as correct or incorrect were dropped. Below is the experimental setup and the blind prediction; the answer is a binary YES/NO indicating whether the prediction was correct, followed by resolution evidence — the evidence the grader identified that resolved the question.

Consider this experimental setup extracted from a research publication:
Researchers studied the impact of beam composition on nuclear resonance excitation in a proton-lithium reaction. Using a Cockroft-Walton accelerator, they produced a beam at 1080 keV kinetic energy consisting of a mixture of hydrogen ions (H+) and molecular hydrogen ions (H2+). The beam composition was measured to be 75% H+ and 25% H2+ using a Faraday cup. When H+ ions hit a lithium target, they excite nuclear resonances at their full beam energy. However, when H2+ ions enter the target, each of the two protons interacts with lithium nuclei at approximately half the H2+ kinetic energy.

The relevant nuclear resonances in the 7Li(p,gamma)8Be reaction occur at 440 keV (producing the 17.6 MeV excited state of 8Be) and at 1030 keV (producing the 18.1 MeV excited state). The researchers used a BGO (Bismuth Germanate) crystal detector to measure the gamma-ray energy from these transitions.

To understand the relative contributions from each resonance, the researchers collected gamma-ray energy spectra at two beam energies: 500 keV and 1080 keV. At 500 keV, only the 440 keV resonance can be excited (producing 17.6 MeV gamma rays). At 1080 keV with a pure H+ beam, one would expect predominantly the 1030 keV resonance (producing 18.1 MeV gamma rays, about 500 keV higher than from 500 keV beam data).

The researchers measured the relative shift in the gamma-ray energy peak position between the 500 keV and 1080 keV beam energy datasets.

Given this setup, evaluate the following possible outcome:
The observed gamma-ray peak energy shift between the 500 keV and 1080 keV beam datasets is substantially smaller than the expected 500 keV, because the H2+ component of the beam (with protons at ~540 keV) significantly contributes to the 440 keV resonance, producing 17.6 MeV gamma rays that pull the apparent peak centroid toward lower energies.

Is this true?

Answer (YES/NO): YES